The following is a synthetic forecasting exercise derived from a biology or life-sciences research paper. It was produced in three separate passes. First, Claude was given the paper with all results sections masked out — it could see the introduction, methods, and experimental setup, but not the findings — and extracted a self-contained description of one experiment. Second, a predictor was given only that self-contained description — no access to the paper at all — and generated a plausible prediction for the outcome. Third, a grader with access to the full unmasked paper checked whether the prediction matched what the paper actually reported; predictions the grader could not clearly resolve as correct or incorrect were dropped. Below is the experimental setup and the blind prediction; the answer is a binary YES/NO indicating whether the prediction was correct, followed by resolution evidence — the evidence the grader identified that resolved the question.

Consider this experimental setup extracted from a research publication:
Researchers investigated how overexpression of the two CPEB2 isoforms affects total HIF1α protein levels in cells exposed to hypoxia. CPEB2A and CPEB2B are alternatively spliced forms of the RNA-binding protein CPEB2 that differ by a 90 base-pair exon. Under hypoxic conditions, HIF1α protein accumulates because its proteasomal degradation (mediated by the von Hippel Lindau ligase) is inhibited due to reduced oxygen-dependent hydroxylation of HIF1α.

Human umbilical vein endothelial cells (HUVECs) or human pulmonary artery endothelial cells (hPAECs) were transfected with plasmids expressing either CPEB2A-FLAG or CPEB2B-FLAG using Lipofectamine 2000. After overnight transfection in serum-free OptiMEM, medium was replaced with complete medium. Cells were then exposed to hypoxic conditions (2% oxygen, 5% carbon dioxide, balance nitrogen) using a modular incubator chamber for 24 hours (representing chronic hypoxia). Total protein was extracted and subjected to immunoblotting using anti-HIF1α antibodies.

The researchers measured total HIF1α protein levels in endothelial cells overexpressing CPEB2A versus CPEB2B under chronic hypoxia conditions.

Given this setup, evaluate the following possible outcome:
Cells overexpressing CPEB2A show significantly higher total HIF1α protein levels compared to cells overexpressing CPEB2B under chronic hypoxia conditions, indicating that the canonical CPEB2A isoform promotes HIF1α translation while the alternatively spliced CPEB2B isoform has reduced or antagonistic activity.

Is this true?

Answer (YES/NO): NO